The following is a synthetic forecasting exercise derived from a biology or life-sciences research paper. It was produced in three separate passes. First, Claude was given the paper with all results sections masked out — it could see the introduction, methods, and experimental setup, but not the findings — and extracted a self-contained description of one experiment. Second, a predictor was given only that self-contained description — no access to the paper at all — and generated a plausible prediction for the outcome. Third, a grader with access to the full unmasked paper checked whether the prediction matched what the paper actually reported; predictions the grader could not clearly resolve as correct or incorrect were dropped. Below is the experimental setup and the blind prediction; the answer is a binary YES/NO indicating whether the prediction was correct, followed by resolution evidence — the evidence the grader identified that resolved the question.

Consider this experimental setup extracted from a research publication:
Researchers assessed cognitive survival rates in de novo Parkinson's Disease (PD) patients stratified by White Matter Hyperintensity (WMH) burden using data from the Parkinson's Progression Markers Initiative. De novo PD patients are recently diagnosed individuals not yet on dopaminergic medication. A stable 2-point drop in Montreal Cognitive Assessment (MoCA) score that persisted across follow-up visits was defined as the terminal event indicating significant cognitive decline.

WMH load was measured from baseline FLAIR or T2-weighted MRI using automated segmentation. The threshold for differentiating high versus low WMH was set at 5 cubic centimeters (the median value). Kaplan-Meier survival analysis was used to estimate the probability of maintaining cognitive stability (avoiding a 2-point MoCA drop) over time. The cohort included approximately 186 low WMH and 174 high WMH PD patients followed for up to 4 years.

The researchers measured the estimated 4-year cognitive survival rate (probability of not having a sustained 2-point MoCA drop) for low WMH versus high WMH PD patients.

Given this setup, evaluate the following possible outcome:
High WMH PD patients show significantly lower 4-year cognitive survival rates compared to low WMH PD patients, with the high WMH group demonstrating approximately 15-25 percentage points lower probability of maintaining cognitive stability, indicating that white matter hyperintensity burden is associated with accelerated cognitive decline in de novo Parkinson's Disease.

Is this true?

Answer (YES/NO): NO